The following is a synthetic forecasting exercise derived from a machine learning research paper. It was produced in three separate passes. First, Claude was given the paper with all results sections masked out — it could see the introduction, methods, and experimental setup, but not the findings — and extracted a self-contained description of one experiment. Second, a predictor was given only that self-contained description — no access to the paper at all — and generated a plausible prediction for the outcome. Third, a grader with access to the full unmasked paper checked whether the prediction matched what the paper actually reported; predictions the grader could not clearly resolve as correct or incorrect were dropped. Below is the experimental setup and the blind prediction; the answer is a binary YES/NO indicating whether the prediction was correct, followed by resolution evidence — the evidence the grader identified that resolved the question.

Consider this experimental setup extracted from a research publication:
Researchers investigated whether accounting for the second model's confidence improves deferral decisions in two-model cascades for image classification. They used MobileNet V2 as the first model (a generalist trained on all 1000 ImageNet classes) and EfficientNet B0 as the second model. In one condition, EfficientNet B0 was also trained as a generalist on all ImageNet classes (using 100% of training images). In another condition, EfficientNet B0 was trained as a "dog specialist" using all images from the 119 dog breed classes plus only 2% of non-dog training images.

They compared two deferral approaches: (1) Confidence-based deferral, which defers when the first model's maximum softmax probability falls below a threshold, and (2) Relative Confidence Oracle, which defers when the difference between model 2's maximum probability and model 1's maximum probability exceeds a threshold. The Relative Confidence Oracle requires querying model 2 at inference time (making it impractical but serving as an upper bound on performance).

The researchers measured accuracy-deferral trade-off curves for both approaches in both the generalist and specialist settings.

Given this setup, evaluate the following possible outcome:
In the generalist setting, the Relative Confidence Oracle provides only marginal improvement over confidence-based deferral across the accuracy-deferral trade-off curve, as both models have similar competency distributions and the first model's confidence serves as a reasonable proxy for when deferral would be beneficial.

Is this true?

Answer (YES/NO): YES